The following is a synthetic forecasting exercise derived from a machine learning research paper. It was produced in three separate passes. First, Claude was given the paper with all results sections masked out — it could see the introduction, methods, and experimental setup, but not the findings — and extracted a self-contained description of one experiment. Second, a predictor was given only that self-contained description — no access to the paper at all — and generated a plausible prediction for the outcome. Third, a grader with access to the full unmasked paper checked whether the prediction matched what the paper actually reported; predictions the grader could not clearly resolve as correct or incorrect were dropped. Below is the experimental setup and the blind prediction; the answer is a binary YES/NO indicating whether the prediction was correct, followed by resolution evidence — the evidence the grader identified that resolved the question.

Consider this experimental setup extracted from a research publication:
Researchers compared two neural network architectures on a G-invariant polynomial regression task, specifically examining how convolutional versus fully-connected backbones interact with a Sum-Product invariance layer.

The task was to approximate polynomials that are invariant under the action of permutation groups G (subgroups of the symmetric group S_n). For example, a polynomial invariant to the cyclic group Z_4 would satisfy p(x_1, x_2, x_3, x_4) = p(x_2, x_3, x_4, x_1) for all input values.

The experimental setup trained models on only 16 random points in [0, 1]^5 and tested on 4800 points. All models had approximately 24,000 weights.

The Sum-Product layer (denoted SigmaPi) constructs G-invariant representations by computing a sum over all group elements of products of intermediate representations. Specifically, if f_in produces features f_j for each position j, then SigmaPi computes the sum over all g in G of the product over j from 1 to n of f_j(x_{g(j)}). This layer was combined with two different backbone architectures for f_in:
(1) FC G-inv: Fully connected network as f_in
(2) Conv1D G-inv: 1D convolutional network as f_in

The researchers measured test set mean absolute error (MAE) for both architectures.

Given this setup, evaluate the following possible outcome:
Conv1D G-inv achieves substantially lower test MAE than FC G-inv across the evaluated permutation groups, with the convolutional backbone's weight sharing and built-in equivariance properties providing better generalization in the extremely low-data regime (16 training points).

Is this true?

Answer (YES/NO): YES